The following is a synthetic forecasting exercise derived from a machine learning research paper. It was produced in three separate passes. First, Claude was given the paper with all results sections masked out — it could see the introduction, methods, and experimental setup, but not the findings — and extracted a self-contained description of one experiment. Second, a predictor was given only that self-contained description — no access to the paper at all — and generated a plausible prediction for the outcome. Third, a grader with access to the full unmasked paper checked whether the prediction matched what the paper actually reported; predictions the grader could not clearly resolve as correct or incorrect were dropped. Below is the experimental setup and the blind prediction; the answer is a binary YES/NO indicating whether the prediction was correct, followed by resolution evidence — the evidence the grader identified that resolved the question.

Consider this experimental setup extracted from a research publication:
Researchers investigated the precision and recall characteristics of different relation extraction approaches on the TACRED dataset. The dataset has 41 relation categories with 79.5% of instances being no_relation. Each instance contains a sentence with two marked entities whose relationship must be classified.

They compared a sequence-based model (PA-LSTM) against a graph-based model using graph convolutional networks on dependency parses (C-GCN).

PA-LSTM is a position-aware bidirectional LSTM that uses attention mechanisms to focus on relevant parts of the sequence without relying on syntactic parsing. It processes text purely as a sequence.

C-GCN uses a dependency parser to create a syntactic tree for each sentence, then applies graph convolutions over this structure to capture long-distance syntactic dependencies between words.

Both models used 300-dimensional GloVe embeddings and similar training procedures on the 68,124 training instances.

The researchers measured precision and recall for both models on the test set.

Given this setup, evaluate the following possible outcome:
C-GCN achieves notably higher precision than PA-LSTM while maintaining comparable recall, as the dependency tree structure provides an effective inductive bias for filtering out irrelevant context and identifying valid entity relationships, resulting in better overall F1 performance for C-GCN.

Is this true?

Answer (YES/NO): YES